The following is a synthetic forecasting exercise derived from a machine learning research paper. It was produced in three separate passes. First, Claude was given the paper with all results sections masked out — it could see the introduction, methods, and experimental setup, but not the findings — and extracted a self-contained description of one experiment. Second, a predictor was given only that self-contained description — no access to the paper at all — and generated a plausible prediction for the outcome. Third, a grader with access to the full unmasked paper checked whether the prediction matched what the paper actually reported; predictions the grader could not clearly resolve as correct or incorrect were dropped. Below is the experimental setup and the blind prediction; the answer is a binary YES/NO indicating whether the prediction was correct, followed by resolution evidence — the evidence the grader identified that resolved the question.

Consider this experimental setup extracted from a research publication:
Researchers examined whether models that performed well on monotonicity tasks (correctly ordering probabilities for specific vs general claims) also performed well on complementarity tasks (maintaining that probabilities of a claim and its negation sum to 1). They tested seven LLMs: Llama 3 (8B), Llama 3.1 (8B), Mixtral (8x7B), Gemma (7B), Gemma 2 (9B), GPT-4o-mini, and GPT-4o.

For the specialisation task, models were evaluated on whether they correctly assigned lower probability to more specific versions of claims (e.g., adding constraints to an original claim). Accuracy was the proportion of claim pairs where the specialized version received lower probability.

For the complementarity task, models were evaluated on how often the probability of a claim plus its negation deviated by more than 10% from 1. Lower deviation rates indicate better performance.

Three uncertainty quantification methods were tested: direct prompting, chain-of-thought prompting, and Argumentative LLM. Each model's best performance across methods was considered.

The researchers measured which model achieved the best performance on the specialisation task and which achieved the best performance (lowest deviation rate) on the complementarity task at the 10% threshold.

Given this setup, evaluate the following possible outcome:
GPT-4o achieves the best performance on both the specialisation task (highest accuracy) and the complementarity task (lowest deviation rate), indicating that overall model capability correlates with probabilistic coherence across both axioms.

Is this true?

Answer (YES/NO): NO